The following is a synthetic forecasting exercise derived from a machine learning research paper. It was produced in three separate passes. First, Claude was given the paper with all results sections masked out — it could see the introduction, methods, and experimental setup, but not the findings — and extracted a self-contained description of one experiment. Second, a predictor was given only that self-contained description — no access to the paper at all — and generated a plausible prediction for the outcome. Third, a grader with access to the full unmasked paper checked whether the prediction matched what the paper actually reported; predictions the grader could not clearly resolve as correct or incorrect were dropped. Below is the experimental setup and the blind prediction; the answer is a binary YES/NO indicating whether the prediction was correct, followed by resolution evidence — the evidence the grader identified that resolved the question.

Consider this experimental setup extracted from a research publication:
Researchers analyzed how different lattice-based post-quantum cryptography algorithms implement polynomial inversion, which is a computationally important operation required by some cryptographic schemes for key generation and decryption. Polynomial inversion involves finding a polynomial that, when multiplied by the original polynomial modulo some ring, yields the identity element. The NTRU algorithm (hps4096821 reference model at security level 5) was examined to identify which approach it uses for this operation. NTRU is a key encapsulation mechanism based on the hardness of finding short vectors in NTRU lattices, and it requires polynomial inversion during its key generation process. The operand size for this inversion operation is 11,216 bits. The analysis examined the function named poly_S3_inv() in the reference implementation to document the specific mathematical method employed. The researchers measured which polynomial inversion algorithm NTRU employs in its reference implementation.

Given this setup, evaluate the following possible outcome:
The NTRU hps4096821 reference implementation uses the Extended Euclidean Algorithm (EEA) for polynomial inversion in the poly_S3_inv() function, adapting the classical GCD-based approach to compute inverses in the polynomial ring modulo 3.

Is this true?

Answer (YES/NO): NO